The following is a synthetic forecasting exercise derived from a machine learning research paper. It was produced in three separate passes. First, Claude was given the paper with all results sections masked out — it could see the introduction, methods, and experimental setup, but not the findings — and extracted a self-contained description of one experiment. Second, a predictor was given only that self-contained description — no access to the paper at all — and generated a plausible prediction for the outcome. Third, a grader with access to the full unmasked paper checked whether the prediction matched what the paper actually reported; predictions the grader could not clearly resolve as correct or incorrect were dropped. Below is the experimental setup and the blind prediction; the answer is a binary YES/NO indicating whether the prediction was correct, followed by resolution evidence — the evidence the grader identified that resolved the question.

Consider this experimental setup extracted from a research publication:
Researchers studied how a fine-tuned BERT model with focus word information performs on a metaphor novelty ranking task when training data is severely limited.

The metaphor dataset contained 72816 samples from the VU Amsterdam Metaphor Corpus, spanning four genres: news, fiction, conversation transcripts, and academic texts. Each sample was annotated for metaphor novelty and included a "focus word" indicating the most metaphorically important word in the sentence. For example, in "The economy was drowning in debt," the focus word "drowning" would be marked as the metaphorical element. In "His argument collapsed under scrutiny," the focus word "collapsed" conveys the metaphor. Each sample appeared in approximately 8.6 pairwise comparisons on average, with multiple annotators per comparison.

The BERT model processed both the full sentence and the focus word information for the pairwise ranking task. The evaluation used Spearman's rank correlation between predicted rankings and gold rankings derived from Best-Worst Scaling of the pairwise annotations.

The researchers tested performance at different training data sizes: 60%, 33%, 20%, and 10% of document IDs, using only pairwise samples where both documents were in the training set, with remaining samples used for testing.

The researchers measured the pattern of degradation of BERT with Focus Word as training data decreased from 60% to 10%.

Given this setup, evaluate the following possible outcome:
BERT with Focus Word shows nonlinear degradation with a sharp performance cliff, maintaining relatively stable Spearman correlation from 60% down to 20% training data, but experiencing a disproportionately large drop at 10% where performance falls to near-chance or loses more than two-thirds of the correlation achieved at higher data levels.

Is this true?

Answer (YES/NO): YES